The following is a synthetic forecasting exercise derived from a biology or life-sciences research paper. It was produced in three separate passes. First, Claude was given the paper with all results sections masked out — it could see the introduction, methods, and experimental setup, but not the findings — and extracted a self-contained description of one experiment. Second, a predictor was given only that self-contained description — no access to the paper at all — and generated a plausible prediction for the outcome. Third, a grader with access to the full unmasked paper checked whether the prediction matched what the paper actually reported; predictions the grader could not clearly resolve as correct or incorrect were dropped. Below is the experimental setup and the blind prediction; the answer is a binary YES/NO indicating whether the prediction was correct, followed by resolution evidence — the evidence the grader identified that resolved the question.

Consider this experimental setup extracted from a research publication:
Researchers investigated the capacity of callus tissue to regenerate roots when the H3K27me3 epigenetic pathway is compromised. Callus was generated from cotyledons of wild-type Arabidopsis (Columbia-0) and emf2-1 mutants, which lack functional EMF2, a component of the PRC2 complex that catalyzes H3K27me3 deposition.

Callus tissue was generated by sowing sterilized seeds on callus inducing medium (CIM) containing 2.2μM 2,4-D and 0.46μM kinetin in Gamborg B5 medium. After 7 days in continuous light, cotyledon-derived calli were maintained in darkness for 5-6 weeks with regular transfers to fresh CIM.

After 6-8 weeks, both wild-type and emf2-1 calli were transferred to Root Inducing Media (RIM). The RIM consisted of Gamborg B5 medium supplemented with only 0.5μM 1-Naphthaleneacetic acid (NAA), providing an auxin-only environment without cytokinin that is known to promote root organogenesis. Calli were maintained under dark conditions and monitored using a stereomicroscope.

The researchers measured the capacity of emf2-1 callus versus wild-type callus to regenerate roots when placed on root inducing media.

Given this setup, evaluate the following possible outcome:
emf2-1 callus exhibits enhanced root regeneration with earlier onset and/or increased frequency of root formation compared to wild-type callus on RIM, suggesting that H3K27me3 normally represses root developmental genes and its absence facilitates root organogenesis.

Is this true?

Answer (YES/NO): NO